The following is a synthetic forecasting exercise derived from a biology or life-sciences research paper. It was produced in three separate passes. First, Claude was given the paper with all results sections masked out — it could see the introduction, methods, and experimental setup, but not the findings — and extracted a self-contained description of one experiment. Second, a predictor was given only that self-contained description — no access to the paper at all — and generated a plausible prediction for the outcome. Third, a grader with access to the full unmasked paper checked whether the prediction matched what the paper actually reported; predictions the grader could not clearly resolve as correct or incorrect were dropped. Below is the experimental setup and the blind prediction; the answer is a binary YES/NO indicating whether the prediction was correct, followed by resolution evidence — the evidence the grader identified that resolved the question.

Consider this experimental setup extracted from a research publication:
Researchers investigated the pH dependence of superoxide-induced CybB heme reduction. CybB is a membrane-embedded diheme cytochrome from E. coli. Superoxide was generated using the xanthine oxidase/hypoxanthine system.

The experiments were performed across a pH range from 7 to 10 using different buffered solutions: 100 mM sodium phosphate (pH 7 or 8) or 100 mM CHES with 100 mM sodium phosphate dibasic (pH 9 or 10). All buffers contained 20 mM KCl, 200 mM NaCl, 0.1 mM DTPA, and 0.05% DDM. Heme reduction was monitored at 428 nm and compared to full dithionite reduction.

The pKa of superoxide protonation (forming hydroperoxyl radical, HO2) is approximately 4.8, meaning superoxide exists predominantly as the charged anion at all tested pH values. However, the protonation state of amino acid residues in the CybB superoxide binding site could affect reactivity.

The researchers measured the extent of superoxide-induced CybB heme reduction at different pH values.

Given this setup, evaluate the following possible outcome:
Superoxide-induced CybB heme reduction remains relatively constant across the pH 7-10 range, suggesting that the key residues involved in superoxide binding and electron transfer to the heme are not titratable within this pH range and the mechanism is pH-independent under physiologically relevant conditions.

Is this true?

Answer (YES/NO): NO